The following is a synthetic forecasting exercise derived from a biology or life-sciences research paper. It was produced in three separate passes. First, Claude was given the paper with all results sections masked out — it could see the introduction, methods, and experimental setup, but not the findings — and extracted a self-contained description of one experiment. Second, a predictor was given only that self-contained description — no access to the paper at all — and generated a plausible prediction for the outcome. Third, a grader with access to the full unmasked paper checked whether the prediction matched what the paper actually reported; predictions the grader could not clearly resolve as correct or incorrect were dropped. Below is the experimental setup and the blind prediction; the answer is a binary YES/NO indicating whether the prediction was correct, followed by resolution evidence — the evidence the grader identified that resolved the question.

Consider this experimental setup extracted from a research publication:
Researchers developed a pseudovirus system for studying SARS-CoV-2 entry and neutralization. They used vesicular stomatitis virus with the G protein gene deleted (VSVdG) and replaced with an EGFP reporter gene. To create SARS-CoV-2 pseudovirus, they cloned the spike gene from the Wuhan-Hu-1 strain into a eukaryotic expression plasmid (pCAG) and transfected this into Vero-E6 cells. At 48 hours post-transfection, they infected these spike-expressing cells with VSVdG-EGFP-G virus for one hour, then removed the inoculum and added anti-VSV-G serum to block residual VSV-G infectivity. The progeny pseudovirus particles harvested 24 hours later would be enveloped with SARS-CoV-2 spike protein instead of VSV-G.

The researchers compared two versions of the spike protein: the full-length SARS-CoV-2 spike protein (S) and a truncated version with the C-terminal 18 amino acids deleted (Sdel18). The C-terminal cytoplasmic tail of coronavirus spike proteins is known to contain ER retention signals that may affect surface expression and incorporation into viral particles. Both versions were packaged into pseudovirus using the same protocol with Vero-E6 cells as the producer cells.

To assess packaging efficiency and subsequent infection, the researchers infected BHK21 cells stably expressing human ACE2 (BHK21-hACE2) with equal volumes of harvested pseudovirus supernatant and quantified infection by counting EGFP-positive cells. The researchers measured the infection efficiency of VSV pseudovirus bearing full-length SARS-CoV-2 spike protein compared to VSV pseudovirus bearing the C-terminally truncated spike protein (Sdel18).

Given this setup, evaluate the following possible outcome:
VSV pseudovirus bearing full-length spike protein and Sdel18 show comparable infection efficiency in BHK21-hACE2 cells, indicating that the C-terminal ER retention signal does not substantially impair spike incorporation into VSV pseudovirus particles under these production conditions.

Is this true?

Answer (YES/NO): NO